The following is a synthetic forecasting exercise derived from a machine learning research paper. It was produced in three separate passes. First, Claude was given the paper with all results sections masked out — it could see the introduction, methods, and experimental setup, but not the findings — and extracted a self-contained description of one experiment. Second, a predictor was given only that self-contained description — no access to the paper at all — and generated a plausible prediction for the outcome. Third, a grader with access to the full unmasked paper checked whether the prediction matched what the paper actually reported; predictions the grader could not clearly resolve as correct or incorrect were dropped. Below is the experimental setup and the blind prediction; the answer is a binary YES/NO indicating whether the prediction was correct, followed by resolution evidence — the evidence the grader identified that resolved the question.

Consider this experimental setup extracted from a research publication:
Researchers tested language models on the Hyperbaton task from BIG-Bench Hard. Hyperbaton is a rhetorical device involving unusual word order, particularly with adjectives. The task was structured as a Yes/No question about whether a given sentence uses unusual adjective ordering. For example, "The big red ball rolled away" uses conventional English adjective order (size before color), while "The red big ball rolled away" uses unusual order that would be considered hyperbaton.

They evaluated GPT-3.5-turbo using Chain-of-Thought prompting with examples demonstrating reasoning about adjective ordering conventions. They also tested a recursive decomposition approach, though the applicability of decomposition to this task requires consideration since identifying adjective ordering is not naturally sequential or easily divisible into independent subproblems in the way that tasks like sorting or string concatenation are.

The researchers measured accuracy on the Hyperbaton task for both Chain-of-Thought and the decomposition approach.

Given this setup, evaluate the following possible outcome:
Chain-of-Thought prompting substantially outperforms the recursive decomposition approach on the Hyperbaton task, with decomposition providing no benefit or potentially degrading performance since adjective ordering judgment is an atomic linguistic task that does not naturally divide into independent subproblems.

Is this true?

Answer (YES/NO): NO